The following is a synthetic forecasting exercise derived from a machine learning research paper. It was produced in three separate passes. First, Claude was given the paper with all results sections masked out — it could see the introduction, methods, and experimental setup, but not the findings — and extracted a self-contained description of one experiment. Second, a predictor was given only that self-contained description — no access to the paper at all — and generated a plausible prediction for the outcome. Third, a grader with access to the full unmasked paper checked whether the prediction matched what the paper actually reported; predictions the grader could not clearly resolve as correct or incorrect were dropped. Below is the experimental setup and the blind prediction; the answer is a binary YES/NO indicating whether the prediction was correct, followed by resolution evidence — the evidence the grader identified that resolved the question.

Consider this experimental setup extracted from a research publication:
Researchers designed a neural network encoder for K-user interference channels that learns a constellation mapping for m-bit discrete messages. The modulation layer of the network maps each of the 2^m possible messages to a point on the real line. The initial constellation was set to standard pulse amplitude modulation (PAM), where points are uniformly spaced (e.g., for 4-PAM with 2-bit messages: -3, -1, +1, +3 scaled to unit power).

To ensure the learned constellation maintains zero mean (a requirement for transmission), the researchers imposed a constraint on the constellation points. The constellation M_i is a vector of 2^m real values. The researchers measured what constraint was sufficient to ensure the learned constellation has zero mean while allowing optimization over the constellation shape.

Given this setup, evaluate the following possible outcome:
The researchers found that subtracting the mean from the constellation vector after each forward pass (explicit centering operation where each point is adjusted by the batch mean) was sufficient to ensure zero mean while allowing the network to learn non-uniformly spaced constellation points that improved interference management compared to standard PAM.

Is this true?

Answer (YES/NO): NO